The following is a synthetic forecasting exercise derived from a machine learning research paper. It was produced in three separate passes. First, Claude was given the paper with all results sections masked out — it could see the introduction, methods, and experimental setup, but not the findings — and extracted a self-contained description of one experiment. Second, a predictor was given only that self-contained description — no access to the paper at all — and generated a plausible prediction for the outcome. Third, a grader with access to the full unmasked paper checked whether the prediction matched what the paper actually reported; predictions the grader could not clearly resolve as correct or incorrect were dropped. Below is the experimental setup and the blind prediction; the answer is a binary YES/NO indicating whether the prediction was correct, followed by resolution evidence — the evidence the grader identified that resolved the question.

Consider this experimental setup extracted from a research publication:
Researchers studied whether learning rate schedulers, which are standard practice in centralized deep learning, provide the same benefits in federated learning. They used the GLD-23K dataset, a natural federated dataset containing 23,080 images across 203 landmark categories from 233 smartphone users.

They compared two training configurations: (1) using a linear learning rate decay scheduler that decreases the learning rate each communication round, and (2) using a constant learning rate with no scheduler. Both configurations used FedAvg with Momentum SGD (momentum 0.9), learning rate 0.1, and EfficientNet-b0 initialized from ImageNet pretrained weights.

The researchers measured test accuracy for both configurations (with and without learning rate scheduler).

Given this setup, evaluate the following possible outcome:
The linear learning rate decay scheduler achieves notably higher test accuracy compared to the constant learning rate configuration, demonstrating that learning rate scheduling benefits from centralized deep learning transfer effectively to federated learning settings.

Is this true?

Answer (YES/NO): NO